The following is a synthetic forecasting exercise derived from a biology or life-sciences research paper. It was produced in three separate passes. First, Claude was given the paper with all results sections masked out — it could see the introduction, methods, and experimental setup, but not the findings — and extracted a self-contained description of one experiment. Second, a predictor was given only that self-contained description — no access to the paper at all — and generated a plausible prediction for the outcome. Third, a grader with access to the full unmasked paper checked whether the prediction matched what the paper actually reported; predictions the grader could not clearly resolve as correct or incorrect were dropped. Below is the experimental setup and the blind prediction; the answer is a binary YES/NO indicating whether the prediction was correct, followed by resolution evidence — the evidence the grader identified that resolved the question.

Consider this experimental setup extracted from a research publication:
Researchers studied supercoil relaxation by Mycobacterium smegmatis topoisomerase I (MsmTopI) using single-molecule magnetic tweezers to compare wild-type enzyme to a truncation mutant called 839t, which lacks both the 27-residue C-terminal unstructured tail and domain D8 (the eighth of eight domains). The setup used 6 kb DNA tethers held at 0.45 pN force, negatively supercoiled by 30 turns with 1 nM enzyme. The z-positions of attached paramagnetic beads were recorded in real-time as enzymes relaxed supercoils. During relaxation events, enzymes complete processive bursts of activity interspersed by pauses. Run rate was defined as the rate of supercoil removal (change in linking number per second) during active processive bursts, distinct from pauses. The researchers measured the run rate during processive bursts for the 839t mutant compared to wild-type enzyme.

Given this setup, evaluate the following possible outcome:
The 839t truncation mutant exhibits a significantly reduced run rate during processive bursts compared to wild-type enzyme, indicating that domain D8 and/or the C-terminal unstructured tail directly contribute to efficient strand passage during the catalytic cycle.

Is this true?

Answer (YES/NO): NO